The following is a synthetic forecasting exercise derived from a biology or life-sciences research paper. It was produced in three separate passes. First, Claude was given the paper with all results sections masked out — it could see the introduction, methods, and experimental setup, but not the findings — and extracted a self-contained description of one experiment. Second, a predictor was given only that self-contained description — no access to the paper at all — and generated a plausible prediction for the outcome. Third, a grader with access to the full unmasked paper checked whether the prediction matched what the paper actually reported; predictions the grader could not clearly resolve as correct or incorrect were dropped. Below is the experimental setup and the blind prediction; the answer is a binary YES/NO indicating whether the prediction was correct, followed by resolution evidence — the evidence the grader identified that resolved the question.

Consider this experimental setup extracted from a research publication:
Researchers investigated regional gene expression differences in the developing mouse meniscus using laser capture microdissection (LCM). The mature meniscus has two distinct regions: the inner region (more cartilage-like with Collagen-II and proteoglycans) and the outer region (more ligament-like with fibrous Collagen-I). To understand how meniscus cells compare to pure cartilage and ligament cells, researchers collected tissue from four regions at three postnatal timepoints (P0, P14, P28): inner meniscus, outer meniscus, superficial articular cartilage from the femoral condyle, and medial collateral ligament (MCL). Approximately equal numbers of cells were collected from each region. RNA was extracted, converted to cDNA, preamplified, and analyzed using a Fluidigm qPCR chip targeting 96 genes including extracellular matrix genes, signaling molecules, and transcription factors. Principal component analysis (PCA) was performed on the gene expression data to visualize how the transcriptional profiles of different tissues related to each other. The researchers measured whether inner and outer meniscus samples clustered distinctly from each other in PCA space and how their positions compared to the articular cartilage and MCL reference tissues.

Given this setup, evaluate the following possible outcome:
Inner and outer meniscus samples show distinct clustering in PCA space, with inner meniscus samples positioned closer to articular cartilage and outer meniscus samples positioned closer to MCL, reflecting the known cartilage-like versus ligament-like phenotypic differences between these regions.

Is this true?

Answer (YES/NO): NO